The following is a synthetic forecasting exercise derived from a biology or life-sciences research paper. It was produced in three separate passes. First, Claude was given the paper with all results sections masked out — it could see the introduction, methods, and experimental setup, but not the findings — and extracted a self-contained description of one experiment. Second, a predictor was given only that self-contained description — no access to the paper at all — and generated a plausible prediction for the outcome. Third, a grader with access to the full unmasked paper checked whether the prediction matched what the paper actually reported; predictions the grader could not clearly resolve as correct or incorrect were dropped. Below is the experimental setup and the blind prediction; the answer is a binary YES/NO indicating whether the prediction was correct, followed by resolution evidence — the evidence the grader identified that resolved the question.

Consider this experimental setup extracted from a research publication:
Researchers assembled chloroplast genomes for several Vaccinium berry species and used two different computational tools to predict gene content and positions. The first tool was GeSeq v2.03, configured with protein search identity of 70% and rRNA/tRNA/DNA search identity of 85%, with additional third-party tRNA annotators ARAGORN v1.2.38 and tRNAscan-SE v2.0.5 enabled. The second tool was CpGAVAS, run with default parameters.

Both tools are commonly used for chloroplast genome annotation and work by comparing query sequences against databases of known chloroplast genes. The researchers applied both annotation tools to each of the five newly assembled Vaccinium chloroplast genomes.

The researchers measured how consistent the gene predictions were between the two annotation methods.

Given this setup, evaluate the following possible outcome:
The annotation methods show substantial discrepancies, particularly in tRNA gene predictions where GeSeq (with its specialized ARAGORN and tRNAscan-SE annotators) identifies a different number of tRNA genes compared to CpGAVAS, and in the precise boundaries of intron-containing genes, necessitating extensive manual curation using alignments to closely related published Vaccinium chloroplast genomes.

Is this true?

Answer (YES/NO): NO